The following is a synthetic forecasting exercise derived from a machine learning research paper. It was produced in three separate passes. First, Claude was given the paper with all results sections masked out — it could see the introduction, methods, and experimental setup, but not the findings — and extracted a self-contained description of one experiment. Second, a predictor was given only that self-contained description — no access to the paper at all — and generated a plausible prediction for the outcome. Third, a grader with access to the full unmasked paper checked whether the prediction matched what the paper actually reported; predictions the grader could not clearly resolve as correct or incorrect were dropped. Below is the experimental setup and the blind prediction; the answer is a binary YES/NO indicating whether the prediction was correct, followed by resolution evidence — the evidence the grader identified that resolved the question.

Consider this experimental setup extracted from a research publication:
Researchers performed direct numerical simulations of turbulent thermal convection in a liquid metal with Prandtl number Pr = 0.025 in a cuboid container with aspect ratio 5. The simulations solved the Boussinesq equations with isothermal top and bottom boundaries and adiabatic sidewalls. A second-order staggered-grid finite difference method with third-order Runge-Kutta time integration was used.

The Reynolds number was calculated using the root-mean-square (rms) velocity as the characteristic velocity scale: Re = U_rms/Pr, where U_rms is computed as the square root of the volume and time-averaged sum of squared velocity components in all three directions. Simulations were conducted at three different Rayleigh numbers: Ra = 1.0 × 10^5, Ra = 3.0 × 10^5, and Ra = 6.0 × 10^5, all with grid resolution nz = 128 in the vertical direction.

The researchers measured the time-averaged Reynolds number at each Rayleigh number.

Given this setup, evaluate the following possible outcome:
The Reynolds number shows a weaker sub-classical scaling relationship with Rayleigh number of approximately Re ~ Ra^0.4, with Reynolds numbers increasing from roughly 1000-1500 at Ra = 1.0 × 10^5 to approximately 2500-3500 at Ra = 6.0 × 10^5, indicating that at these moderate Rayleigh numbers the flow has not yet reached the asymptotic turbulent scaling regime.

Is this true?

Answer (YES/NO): NO